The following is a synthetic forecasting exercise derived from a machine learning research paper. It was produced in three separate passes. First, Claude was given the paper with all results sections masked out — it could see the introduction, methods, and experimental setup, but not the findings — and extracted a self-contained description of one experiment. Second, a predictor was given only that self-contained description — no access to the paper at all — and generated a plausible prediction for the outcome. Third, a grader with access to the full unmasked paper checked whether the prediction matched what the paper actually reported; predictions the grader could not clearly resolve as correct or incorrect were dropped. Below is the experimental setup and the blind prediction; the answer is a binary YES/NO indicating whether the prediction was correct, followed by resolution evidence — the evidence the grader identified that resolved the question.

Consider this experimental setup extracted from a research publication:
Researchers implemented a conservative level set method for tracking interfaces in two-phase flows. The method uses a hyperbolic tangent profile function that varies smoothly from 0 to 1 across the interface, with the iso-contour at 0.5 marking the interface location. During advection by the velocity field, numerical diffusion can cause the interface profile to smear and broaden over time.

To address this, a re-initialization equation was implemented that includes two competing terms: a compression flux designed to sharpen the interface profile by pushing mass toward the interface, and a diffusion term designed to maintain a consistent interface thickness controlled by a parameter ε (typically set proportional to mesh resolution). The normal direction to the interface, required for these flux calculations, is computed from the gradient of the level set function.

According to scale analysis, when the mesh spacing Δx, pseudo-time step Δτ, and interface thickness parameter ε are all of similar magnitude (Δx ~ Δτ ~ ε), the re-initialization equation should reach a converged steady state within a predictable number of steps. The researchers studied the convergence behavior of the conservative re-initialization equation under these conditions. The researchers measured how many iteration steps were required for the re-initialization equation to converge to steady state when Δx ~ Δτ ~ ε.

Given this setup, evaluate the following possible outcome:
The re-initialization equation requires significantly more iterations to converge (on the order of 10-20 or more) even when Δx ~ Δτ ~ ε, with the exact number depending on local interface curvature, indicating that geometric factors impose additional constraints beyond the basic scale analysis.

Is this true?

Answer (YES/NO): NO